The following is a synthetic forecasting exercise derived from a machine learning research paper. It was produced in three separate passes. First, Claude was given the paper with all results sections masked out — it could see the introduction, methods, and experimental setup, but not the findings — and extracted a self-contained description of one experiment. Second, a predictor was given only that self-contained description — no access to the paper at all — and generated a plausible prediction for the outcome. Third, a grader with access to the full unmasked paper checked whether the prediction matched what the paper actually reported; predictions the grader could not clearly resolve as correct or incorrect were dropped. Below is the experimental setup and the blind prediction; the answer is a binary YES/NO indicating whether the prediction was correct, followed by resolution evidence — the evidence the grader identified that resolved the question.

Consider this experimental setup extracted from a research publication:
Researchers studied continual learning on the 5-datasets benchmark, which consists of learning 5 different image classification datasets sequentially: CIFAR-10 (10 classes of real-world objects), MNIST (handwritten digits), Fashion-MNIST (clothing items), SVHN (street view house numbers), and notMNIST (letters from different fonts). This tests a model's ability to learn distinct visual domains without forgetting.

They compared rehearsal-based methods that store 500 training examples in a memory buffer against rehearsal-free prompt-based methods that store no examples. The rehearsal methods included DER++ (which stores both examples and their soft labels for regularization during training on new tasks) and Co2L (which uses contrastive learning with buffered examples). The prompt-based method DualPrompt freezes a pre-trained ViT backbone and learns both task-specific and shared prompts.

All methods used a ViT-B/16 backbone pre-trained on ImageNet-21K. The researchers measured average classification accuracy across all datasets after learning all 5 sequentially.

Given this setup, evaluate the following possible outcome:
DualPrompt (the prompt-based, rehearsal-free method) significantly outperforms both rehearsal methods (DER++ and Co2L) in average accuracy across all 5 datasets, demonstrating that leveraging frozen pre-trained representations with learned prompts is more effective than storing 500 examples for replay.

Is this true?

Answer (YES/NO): YES